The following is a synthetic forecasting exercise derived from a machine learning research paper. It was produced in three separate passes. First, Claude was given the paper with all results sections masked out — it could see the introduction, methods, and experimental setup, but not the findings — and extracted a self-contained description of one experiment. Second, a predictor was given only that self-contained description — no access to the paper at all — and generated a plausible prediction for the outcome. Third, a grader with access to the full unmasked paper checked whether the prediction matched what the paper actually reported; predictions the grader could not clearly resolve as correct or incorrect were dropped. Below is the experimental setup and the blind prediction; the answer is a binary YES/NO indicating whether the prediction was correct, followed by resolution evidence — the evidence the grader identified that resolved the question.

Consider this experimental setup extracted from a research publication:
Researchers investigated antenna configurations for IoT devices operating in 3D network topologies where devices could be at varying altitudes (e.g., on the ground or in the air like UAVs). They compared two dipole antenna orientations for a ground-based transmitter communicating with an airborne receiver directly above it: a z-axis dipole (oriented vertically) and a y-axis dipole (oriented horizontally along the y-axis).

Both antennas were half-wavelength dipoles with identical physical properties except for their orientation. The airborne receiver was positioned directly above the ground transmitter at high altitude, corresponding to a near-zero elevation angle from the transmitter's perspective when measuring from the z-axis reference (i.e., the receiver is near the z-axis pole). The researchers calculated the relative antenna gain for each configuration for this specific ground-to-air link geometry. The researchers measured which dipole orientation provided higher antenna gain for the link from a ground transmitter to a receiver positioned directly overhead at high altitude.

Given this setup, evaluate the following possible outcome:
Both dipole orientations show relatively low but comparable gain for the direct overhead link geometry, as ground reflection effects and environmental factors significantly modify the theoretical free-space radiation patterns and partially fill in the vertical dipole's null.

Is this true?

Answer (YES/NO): NO